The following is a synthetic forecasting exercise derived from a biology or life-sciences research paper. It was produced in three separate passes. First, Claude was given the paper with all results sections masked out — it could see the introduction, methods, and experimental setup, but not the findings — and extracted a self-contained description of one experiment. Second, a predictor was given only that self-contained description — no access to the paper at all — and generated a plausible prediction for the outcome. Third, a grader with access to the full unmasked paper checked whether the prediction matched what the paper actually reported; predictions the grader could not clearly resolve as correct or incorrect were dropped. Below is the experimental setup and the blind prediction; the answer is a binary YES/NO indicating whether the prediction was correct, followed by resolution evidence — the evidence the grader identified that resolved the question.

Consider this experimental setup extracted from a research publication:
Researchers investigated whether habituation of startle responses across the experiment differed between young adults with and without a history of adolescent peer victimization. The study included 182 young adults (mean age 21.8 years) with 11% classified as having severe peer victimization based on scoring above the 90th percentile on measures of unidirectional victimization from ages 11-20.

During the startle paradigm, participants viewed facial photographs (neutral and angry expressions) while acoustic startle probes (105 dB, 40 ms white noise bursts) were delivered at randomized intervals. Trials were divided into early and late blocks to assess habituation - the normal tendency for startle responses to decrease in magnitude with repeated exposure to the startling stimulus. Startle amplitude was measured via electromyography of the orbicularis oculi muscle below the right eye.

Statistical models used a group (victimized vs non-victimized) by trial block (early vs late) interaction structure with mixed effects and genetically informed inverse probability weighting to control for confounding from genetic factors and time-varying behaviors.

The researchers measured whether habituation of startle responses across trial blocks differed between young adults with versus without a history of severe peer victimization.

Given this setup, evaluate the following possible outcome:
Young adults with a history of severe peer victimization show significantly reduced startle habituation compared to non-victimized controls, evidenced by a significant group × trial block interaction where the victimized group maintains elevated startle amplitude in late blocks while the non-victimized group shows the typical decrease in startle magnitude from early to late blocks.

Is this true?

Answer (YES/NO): NO